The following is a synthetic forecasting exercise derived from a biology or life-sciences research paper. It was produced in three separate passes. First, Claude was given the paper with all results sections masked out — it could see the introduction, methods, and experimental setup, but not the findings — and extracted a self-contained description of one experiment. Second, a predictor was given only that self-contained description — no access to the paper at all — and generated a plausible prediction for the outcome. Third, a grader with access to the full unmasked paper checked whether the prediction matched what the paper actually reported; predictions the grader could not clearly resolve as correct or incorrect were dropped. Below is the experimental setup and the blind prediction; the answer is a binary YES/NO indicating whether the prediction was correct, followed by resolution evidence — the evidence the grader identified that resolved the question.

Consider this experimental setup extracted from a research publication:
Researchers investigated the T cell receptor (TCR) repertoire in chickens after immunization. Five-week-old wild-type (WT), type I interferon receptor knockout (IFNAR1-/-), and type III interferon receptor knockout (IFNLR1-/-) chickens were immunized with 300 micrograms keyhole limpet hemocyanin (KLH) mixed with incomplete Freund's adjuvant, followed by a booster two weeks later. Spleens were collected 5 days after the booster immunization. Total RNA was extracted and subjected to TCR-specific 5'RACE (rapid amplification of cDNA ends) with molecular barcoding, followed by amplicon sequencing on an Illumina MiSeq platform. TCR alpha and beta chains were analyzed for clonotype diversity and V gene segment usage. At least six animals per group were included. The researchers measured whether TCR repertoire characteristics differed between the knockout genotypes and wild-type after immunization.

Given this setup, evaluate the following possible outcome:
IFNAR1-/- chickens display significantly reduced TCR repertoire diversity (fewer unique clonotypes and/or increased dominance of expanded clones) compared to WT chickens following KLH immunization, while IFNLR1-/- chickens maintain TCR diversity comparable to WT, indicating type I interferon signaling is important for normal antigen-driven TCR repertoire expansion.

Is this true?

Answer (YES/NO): NO